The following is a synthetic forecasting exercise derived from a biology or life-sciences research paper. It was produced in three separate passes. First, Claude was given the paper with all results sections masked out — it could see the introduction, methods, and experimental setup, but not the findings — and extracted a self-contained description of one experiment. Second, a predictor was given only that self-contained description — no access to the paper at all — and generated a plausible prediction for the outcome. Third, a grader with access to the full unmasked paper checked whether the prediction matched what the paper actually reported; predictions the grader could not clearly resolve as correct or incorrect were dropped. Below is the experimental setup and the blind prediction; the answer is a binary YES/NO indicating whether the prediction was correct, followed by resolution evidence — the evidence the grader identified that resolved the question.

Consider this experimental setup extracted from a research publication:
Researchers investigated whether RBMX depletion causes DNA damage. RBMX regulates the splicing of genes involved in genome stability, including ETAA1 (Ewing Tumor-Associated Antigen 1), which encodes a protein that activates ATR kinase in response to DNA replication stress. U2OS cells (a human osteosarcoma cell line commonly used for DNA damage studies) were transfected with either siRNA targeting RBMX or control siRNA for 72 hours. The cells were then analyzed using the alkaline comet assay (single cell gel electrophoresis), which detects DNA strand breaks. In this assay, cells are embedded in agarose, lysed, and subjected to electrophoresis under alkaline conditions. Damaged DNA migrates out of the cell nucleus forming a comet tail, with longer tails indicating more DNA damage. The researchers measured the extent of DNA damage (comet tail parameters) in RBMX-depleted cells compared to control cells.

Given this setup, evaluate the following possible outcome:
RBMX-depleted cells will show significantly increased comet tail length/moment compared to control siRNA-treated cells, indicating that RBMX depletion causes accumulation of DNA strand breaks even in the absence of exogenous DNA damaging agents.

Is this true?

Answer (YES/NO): YES